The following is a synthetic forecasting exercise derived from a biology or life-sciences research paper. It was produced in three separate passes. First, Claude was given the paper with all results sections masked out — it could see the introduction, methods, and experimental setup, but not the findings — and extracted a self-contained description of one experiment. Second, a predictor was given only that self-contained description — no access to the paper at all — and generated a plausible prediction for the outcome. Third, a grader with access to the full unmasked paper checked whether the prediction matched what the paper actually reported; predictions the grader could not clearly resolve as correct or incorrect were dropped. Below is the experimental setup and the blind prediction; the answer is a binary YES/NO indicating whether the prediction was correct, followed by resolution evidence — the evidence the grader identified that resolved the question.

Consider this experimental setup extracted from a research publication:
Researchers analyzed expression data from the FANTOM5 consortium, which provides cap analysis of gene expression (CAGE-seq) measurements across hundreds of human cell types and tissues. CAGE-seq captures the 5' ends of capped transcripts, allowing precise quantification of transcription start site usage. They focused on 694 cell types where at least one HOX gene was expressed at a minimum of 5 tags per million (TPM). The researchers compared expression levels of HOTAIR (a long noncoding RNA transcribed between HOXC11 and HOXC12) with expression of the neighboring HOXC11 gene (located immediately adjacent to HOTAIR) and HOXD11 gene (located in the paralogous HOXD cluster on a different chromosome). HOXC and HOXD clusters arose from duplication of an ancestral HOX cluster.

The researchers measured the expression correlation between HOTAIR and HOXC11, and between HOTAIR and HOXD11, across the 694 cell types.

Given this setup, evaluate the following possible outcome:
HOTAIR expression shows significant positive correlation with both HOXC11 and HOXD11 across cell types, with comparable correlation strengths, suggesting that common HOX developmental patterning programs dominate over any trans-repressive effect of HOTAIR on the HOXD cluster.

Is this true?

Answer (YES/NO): NO